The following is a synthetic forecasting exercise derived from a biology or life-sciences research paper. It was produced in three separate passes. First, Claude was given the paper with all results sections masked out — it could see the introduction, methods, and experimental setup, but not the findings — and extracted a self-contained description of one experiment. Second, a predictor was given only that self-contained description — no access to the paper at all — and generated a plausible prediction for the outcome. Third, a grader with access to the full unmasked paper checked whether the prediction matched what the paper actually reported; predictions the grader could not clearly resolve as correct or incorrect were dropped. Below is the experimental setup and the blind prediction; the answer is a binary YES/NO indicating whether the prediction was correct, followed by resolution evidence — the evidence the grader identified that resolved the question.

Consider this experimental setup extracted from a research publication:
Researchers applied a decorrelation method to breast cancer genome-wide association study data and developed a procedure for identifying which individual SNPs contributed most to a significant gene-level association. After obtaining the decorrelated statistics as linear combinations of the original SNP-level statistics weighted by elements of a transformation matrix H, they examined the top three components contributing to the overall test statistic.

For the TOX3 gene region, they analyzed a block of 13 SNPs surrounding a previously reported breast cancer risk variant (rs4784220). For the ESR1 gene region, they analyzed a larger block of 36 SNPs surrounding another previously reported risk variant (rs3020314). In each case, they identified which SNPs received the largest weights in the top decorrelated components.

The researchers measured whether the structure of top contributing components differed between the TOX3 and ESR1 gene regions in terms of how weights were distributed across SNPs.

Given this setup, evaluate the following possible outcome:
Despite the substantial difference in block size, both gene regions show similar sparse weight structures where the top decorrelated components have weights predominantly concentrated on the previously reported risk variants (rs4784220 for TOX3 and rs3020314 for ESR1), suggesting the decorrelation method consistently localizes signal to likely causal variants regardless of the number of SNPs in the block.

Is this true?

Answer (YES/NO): NO